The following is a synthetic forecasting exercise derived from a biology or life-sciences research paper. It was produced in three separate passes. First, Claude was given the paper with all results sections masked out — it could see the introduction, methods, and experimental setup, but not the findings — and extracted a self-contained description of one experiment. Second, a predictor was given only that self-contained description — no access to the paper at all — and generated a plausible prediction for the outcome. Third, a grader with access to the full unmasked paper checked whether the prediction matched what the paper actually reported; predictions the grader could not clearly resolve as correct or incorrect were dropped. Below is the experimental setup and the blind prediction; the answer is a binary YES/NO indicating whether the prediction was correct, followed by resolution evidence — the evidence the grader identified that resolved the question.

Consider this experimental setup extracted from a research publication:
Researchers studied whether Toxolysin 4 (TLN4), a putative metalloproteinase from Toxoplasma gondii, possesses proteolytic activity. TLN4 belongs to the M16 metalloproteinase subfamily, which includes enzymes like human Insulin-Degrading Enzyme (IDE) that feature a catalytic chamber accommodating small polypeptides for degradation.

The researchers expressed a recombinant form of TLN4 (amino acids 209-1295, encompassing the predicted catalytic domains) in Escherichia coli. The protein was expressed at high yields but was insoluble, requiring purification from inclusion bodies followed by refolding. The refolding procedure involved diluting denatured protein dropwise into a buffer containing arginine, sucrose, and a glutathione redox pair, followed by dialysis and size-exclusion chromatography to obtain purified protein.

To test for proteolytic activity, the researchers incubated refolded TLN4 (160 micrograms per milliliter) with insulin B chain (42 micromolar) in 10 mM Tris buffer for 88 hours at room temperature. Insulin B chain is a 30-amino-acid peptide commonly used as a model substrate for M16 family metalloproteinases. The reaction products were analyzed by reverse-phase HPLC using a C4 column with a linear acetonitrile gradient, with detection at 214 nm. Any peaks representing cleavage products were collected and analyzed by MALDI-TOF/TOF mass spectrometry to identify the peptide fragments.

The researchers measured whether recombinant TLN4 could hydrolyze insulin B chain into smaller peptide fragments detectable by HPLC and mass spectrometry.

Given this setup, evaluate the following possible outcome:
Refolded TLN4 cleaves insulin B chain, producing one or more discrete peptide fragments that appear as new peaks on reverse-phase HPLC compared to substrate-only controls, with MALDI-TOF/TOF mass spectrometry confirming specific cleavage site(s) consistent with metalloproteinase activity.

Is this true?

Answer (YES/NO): YES